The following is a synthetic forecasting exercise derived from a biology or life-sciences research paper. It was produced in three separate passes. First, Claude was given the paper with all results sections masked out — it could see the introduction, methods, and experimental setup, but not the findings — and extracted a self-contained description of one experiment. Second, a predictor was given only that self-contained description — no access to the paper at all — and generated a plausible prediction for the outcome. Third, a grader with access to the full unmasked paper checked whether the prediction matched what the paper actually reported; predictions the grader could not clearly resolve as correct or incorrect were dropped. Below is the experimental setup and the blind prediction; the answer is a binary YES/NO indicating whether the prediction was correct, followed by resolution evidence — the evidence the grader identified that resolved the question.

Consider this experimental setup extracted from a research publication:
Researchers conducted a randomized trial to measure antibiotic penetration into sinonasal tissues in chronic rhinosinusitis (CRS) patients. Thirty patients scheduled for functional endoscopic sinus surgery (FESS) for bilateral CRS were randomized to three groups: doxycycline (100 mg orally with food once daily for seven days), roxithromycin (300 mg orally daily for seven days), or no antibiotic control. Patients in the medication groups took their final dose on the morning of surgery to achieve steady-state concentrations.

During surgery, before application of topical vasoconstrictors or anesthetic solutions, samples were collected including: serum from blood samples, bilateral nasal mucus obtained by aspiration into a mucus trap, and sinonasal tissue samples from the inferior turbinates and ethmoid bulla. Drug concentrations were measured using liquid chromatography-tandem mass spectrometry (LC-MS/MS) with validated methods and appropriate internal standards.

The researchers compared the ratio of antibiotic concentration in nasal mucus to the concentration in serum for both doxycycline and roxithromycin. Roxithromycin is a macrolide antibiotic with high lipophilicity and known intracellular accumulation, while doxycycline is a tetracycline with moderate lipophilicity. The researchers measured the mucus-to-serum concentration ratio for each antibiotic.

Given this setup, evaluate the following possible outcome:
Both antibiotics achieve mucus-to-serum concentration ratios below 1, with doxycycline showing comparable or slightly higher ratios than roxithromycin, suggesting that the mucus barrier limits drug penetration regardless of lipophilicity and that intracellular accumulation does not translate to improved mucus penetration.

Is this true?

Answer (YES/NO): NO